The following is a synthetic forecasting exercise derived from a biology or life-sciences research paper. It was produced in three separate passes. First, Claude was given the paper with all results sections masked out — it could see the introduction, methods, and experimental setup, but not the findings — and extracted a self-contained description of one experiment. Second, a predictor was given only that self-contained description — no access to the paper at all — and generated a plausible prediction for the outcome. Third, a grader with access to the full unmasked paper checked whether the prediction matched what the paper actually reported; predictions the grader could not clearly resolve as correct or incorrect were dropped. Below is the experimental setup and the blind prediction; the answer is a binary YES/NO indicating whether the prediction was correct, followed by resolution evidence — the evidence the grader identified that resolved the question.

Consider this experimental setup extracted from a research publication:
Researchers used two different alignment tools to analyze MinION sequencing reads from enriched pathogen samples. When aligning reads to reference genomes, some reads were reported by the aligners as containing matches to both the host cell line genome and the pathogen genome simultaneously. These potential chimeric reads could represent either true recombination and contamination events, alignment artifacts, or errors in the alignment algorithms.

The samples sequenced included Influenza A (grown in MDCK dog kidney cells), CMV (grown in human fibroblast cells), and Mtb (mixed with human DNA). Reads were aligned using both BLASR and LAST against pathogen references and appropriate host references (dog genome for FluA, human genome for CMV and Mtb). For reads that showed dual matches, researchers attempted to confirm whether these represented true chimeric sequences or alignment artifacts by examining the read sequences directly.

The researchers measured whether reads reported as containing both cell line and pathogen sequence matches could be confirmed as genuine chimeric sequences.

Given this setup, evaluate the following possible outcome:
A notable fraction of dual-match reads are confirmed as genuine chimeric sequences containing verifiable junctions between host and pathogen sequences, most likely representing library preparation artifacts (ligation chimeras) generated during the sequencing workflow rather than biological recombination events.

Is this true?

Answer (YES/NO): NO